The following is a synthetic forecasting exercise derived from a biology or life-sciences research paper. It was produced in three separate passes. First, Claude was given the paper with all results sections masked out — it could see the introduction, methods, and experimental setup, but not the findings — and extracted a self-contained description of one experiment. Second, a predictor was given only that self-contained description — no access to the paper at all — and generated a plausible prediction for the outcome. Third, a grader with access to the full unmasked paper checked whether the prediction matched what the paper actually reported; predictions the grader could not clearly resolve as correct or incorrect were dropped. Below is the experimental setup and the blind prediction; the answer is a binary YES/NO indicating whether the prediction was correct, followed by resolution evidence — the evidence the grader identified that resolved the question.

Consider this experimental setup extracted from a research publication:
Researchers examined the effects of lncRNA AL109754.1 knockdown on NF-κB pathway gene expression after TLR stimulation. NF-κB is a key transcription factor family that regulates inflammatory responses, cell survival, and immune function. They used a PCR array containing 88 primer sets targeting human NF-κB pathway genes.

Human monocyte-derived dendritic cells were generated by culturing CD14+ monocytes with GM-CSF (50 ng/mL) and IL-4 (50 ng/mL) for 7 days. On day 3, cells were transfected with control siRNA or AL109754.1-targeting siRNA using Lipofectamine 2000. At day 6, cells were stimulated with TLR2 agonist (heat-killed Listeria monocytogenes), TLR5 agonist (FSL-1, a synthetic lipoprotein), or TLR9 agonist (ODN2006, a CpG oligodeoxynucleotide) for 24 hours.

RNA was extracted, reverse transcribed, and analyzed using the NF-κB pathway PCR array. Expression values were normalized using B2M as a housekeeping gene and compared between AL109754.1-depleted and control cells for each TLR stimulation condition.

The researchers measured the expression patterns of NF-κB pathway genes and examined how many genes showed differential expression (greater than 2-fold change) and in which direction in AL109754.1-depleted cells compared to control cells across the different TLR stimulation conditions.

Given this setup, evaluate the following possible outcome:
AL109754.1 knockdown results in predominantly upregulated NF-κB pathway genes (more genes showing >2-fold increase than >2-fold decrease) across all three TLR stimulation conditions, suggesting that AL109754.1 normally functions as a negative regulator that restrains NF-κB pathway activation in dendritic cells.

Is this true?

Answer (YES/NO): NO